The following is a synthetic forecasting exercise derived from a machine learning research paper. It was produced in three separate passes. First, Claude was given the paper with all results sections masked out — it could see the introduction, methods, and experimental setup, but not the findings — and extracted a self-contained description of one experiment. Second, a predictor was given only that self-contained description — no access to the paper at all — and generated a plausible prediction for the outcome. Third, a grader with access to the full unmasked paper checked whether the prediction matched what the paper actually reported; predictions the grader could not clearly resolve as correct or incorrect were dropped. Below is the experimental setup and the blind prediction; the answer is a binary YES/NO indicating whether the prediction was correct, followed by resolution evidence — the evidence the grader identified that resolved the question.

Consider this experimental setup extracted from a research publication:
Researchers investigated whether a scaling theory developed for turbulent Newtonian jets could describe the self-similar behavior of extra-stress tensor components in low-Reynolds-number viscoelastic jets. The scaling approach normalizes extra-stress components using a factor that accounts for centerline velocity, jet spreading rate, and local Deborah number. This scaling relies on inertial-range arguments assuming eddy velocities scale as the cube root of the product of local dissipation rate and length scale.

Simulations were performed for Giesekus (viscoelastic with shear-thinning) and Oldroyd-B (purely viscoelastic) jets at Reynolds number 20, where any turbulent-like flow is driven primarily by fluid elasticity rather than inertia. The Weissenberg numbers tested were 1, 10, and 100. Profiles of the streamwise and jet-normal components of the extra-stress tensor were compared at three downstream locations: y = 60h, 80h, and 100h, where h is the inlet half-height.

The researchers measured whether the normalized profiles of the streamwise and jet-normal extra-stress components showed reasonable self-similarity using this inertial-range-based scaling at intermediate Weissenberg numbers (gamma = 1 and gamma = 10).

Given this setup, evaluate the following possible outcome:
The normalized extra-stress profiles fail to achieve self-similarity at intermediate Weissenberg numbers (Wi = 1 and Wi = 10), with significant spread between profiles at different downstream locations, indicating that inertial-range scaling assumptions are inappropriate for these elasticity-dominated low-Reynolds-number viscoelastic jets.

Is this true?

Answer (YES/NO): NO